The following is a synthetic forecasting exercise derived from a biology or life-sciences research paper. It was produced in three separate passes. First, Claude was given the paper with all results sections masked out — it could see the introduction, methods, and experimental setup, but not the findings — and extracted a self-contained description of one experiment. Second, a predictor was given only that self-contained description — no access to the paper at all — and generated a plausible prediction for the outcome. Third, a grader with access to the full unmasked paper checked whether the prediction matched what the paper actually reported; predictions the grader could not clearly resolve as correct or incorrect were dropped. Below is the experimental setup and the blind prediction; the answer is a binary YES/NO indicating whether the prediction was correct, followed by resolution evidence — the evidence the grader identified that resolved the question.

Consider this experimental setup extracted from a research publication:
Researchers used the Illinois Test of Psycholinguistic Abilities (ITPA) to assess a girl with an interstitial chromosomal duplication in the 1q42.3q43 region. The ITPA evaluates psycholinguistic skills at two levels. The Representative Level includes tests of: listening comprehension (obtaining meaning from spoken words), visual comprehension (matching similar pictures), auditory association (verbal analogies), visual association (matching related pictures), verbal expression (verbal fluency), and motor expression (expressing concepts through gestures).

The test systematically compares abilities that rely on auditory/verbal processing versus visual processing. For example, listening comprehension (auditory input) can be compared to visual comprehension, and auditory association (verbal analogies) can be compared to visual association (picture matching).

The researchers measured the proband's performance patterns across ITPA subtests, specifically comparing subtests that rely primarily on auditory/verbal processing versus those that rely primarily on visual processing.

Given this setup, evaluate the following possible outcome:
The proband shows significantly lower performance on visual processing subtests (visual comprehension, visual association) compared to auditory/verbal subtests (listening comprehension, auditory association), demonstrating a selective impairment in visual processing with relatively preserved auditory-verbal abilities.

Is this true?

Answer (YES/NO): NO